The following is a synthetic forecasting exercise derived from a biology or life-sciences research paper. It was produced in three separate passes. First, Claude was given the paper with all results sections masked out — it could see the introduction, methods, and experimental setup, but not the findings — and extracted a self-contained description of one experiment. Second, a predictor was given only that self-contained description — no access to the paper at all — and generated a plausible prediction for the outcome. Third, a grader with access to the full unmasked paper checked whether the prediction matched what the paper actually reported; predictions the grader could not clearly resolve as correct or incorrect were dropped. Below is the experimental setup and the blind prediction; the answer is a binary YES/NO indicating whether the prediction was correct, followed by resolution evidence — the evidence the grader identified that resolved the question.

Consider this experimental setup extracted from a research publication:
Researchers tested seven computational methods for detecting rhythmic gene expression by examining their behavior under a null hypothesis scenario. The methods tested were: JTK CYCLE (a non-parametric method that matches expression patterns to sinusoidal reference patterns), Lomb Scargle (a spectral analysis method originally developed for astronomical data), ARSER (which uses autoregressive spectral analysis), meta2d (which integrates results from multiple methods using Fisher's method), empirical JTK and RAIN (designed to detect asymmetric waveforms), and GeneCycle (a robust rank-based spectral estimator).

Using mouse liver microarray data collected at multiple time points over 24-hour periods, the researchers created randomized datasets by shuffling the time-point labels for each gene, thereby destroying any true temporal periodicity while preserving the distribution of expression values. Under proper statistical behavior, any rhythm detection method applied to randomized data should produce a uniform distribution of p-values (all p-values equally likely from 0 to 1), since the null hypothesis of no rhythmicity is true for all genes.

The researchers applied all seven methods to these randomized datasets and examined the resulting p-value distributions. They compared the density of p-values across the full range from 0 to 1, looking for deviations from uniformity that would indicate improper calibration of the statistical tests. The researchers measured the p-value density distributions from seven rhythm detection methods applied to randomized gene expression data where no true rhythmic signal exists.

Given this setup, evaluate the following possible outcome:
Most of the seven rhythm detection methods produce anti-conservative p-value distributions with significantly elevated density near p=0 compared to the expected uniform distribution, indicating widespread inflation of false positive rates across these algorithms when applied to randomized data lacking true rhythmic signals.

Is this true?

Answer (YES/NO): NO